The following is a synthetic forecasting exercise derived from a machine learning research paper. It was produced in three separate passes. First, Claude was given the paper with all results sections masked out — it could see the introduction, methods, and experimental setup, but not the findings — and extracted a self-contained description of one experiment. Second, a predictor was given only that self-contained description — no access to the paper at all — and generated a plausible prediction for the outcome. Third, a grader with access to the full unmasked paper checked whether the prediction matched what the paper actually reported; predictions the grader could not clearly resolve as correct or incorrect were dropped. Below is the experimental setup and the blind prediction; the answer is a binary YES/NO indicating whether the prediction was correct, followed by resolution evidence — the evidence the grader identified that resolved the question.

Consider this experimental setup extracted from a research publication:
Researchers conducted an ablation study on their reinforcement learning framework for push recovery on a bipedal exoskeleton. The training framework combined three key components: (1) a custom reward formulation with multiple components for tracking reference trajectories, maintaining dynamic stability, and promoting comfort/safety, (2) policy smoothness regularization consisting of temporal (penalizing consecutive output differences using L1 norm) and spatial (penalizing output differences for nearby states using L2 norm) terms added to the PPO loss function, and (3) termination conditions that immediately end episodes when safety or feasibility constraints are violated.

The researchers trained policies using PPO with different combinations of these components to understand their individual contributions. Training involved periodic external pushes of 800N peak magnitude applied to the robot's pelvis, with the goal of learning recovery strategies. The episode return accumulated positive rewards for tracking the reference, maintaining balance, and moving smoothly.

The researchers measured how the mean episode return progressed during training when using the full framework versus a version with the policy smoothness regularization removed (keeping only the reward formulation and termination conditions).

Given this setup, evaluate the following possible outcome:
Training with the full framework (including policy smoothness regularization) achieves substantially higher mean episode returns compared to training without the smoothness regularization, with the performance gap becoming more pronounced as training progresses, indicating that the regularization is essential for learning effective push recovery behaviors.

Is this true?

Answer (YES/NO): NO